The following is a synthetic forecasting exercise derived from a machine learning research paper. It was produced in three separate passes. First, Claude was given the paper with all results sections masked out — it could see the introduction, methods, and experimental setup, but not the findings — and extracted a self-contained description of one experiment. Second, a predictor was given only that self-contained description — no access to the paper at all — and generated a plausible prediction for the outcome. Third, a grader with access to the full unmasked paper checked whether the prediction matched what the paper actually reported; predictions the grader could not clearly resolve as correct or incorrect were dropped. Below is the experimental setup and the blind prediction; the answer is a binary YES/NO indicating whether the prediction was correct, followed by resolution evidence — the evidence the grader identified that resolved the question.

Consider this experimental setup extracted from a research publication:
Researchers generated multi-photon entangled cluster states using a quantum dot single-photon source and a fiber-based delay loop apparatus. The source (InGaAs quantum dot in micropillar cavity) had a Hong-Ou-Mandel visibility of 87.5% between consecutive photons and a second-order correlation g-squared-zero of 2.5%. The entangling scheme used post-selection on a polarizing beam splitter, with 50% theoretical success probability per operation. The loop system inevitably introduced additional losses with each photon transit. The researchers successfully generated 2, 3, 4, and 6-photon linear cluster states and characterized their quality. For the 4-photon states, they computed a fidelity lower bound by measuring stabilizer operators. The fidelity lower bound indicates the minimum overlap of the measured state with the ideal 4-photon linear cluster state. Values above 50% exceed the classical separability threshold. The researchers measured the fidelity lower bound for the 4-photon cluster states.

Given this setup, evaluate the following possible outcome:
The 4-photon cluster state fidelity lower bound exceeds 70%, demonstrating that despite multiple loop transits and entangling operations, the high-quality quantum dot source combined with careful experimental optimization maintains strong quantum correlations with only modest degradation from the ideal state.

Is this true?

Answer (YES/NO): NO